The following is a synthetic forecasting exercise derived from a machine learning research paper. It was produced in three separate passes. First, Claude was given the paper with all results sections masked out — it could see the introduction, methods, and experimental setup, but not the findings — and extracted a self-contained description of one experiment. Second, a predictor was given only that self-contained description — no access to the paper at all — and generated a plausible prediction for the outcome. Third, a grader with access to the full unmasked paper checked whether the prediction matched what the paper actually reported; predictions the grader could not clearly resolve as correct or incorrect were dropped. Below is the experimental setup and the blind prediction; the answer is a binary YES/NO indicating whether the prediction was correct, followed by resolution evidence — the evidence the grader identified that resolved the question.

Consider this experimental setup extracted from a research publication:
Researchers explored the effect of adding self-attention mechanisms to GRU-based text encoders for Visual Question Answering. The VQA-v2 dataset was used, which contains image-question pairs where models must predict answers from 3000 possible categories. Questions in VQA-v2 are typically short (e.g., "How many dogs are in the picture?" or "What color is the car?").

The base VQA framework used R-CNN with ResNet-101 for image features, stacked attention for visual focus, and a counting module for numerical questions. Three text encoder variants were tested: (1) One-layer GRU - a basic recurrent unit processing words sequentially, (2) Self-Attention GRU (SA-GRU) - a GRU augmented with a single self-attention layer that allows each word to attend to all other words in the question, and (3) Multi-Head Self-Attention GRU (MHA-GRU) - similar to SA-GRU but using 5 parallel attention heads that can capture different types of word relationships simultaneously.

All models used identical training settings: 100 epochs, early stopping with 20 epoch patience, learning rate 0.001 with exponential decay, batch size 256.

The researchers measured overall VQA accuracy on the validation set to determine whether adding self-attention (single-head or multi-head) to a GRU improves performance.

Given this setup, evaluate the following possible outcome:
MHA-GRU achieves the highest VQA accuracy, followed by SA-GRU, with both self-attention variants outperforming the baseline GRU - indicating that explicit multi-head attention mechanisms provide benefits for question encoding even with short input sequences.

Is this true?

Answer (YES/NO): NO